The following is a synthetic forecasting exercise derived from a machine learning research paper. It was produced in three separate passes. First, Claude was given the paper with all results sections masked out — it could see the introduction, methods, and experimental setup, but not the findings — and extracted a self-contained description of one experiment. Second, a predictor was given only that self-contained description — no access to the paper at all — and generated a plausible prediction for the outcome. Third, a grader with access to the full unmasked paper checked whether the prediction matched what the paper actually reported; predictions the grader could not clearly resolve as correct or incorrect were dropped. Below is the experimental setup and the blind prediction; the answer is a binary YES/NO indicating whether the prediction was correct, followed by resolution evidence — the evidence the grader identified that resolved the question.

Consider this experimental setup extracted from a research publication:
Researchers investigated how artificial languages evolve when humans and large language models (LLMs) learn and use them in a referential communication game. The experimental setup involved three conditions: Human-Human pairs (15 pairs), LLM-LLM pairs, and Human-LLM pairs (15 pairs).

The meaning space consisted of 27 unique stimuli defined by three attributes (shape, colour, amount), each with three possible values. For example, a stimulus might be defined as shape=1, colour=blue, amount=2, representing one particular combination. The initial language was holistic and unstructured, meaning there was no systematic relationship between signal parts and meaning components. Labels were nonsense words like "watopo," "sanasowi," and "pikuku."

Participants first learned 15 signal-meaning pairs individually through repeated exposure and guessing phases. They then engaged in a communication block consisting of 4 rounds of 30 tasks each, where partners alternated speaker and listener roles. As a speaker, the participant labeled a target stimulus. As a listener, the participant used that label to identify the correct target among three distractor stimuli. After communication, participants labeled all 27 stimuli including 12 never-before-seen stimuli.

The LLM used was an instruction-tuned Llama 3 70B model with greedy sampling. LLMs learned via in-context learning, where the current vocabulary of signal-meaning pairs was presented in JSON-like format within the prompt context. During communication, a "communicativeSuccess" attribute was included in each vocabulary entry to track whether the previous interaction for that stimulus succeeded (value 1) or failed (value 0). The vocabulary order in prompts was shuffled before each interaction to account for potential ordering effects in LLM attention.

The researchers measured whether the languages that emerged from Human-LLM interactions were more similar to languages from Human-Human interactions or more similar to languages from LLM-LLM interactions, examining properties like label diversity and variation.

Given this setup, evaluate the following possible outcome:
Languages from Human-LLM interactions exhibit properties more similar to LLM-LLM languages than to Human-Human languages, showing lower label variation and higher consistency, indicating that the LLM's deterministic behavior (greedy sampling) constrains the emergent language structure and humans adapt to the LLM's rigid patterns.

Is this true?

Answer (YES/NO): NO